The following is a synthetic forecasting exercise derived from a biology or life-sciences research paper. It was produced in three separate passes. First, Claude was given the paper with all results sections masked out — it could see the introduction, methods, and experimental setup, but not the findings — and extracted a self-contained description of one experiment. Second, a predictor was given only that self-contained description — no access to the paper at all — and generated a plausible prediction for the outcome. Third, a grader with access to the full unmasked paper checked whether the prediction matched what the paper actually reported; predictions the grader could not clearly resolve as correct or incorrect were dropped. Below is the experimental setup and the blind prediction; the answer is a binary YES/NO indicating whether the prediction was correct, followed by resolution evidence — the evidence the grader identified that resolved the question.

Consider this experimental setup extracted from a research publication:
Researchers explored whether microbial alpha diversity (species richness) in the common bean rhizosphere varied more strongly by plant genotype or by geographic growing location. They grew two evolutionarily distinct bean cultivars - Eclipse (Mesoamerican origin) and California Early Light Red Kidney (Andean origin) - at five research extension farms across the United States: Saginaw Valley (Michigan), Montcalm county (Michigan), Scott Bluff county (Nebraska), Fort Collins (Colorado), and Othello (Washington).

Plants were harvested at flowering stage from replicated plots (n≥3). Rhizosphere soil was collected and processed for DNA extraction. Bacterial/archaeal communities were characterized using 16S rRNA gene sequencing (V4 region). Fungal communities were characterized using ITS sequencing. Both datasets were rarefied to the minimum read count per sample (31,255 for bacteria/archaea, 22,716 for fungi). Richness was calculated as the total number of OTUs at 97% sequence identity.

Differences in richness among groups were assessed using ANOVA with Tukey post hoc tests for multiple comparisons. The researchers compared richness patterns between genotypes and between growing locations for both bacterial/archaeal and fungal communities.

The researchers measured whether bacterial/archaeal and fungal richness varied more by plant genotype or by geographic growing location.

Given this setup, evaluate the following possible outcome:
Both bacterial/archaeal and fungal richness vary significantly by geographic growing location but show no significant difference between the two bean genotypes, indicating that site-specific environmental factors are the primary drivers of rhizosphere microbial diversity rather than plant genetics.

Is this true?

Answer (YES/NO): NO